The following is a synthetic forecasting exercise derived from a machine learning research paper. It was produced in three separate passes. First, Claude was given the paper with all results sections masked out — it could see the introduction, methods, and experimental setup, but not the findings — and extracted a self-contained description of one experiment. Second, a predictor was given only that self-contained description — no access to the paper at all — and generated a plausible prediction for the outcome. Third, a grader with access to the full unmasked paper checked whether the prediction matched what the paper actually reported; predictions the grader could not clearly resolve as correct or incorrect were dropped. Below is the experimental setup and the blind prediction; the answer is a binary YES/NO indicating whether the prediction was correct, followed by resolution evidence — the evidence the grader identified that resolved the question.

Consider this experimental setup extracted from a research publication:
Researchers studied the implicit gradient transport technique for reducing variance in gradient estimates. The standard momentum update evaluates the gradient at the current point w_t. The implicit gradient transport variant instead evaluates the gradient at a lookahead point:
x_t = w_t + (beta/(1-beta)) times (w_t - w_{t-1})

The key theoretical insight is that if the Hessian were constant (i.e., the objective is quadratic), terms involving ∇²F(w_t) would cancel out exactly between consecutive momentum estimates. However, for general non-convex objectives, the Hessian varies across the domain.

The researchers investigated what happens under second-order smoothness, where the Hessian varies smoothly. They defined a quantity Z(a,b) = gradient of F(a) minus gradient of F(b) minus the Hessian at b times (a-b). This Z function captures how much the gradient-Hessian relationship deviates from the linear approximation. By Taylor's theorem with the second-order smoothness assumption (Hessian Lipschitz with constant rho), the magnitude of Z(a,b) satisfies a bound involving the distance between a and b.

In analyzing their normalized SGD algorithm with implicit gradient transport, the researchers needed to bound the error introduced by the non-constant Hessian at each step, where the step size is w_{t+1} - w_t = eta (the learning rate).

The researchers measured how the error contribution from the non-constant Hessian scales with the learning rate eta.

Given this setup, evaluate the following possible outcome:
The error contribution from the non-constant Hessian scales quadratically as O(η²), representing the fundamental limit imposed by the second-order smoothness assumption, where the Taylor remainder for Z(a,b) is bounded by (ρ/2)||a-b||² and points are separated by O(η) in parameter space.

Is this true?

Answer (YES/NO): YES